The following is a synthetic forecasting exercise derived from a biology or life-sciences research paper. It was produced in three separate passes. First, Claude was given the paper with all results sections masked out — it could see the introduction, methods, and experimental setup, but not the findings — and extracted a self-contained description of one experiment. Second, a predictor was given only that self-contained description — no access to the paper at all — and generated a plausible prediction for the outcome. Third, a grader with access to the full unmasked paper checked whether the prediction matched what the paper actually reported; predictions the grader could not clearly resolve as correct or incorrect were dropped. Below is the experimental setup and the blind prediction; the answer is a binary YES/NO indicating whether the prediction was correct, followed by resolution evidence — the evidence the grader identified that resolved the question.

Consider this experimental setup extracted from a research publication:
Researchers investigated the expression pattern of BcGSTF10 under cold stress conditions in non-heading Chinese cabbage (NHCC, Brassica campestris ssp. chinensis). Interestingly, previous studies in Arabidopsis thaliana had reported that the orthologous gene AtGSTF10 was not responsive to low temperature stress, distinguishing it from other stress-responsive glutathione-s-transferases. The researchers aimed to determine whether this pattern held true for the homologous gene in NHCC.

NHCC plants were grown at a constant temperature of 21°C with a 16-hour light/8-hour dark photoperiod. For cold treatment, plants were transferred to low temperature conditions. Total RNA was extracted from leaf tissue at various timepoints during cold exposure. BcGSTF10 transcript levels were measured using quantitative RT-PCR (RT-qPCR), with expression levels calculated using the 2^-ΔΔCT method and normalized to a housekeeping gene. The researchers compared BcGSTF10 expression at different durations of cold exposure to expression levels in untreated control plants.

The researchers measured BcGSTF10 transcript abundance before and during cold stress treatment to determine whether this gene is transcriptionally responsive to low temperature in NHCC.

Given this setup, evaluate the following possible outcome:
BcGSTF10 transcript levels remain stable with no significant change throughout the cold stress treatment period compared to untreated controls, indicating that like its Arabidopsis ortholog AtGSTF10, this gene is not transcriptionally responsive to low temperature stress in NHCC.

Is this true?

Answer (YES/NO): NO